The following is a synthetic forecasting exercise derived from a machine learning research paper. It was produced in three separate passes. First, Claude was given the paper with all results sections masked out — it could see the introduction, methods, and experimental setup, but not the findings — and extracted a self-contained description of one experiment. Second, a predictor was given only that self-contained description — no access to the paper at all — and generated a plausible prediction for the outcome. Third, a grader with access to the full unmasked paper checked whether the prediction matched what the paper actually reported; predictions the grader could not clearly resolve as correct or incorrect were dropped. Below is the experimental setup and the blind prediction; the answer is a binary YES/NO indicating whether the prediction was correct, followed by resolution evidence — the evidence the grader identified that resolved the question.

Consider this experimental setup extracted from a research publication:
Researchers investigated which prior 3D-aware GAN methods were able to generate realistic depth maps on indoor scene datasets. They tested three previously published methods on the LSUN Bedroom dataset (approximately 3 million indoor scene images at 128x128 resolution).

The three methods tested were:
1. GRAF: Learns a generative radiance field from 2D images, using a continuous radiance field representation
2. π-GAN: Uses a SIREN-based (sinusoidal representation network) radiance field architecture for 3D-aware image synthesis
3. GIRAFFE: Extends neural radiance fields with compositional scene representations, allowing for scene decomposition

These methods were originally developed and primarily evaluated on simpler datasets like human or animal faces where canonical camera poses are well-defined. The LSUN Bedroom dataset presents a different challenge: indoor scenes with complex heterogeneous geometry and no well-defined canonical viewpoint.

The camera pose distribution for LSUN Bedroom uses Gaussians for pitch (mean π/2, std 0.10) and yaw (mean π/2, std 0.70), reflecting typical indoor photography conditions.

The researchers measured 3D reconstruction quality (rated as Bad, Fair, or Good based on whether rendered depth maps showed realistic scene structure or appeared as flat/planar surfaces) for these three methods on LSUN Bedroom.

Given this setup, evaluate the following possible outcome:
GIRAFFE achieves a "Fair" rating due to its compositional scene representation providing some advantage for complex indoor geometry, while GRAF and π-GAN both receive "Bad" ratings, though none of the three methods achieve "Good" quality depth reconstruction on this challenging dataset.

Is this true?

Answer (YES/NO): NO